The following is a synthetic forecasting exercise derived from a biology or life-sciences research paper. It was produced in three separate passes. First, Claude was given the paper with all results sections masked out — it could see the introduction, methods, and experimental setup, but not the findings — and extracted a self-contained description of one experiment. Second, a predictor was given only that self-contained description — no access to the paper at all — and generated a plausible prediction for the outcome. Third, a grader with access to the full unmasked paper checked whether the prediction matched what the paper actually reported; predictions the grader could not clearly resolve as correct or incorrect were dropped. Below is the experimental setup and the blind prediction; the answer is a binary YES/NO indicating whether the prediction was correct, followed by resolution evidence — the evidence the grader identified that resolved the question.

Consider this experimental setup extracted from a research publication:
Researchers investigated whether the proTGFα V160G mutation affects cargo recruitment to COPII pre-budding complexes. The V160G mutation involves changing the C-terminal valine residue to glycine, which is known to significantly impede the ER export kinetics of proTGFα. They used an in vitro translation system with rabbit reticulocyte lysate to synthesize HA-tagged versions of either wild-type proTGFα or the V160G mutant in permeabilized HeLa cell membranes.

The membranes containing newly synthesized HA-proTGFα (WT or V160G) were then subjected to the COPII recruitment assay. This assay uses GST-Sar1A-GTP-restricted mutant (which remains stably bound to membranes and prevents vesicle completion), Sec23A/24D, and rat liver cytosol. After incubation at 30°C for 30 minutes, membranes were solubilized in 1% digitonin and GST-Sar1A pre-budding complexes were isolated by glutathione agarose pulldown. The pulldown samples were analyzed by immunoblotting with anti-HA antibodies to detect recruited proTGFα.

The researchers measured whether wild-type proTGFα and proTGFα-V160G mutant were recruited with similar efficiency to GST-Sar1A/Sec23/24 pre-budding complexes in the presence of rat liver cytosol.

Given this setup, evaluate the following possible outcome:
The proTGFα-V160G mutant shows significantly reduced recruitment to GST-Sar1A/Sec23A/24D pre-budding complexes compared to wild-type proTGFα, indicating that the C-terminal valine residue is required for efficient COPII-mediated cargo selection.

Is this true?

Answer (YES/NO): NO